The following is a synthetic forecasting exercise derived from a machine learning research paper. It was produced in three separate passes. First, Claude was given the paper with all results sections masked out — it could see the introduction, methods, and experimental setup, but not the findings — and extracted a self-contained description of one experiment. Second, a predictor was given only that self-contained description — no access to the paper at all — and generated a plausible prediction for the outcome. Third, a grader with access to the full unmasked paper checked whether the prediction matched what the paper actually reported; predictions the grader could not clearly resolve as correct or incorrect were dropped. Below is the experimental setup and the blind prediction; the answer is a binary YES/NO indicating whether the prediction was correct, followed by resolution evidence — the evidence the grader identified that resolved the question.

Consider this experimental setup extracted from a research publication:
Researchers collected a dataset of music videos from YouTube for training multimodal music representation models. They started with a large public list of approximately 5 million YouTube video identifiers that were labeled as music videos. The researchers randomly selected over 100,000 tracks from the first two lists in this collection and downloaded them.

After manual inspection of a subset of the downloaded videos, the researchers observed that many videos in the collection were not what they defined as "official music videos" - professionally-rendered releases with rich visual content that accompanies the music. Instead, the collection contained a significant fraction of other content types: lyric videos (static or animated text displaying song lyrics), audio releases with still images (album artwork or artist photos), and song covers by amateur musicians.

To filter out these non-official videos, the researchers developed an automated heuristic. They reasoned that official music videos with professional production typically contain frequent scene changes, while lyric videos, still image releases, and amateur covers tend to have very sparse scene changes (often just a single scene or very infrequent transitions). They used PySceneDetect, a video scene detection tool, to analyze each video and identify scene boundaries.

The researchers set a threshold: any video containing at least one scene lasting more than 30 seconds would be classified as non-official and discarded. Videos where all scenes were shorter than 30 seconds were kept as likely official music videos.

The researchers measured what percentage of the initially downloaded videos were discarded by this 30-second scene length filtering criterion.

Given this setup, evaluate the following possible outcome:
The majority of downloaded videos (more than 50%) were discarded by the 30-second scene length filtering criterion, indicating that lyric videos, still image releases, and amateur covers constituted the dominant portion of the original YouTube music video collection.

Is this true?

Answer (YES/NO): NO